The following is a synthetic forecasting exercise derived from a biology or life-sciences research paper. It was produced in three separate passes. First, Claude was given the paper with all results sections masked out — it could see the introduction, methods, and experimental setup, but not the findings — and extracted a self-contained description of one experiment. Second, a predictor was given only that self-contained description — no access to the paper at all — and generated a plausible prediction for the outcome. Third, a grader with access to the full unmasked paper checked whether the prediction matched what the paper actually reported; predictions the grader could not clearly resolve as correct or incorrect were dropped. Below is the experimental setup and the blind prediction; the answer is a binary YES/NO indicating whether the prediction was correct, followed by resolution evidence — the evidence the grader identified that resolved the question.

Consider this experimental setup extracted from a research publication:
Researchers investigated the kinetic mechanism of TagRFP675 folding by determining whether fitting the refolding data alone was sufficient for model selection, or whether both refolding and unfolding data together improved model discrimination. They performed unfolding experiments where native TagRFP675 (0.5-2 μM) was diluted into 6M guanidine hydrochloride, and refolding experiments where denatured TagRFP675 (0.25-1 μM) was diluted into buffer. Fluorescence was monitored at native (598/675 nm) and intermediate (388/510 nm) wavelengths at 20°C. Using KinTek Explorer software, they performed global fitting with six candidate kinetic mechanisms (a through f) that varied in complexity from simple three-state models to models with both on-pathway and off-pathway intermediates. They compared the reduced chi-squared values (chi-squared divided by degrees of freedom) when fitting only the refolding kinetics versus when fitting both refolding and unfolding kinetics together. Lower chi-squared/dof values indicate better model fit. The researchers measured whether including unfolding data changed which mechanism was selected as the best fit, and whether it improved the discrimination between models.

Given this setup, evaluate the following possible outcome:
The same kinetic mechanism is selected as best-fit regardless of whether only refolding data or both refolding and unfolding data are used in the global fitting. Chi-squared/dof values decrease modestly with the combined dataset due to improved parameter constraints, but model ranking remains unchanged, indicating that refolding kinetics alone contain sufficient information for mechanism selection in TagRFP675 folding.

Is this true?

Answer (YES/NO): NO